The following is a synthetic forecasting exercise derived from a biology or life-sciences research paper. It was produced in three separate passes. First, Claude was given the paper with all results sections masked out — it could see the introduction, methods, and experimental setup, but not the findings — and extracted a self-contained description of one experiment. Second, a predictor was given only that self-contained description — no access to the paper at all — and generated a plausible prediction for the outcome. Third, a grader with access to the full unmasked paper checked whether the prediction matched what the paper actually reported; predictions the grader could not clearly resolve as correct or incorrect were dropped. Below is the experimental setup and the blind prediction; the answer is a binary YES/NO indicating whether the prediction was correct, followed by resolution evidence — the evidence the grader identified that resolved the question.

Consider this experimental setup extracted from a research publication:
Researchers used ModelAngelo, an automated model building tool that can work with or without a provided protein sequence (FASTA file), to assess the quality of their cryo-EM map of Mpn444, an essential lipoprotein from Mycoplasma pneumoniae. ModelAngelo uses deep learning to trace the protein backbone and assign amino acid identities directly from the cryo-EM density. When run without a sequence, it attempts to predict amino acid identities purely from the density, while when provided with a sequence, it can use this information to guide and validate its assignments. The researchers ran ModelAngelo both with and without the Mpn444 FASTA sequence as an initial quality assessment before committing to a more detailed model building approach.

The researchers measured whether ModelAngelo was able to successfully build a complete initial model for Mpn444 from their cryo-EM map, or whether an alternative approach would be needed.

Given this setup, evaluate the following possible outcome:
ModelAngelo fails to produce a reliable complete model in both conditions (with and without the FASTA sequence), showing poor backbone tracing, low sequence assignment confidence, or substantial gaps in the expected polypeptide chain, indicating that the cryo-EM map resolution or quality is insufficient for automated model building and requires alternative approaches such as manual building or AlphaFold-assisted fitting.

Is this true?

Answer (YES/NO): YES